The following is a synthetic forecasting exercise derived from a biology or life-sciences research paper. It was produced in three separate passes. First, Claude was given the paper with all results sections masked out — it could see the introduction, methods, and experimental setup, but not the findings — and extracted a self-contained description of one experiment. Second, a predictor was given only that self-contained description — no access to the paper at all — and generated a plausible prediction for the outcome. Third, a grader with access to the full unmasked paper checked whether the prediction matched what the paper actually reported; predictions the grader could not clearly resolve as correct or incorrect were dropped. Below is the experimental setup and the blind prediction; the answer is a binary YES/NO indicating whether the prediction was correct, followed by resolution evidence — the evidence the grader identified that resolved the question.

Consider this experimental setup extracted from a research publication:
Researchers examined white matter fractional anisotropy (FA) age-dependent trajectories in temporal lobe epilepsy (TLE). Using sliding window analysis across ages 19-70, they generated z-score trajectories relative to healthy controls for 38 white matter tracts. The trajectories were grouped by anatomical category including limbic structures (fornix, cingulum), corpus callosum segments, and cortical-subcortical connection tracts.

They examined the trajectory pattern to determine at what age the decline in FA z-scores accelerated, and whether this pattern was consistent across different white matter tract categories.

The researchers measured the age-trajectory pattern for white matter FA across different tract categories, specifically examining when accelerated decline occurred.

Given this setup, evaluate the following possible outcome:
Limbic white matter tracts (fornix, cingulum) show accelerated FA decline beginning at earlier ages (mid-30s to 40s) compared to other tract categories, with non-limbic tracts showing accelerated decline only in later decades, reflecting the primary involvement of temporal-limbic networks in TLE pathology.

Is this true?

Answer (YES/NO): NO